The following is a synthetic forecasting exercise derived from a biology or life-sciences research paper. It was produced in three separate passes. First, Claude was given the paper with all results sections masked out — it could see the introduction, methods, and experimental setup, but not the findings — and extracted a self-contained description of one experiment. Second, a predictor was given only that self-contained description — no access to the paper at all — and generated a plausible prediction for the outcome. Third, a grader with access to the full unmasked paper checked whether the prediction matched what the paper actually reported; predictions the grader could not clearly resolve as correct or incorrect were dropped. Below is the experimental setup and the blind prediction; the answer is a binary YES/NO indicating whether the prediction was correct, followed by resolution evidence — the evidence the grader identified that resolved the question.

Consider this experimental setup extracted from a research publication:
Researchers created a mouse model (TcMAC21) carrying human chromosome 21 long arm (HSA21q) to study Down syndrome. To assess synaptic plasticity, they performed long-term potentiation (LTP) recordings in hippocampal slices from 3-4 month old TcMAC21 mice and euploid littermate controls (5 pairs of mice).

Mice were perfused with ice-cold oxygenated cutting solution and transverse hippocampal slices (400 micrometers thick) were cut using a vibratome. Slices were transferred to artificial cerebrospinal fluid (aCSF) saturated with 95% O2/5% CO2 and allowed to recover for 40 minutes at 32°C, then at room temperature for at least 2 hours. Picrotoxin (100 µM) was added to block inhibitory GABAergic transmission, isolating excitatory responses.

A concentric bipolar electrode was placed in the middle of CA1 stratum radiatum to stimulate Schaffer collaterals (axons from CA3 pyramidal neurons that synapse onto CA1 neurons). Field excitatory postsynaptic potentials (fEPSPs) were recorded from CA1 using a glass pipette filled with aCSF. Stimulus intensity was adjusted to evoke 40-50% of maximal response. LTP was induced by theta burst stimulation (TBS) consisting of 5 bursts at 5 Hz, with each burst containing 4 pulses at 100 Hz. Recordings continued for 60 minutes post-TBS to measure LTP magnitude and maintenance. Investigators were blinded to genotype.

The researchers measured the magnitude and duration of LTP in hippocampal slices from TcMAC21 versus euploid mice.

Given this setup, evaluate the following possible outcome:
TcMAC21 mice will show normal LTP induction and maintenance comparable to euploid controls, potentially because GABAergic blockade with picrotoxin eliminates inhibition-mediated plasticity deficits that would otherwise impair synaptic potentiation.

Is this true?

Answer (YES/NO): NO